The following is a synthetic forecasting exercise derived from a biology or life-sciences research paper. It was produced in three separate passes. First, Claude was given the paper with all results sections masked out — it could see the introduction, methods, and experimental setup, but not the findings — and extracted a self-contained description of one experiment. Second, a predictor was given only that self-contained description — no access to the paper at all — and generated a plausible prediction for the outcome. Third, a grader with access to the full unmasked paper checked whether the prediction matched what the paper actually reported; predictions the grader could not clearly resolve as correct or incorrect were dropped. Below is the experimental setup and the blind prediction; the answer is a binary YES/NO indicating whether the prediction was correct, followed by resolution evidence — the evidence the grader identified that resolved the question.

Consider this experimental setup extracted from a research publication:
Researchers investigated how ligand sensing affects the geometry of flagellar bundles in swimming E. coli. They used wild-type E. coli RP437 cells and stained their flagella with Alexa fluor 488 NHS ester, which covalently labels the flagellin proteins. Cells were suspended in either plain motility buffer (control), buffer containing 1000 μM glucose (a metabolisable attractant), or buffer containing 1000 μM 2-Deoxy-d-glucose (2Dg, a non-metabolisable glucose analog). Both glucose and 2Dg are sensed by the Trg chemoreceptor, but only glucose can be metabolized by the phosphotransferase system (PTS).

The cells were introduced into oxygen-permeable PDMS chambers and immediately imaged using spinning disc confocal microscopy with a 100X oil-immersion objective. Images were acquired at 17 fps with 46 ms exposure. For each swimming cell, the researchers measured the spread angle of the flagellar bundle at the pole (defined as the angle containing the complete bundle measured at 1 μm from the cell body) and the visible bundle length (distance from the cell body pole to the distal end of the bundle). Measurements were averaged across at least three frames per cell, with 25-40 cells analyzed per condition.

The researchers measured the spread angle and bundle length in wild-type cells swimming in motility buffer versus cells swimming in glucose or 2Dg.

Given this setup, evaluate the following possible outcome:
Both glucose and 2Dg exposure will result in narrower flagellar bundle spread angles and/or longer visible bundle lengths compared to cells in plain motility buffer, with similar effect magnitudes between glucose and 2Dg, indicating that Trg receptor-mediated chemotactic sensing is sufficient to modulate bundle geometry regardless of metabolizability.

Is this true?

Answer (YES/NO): NO